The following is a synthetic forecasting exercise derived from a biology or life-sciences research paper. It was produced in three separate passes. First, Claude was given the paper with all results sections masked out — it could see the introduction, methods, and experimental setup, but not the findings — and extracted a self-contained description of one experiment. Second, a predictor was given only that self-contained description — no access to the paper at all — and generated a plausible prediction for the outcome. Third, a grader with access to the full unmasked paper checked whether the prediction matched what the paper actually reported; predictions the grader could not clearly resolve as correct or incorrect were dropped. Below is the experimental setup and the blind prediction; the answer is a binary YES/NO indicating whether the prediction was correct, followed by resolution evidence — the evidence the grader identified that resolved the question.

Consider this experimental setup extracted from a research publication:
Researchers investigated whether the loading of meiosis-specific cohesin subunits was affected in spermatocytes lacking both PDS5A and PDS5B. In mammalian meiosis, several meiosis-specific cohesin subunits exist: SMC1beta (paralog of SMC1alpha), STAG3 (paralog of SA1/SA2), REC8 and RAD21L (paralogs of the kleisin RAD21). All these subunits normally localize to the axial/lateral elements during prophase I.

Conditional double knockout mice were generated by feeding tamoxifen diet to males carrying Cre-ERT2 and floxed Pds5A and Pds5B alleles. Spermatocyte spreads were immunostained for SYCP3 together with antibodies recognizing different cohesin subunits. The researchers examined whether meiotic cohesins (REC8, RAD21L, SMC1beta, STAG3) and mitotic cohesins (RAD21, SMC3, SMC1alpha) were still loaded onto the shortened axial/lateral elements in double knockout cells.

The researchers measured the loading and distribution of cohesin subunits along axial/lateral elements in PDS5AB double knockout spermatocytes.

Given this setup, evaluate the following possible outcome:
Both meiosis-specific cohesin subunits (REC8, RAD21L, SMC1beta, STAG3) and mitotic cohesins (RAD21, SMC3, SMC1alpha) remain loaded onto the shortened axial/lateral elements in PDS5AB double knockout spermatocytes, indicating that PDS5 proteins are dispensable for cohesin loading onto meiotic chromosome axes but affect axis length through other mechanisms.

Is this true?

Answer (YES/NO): YES